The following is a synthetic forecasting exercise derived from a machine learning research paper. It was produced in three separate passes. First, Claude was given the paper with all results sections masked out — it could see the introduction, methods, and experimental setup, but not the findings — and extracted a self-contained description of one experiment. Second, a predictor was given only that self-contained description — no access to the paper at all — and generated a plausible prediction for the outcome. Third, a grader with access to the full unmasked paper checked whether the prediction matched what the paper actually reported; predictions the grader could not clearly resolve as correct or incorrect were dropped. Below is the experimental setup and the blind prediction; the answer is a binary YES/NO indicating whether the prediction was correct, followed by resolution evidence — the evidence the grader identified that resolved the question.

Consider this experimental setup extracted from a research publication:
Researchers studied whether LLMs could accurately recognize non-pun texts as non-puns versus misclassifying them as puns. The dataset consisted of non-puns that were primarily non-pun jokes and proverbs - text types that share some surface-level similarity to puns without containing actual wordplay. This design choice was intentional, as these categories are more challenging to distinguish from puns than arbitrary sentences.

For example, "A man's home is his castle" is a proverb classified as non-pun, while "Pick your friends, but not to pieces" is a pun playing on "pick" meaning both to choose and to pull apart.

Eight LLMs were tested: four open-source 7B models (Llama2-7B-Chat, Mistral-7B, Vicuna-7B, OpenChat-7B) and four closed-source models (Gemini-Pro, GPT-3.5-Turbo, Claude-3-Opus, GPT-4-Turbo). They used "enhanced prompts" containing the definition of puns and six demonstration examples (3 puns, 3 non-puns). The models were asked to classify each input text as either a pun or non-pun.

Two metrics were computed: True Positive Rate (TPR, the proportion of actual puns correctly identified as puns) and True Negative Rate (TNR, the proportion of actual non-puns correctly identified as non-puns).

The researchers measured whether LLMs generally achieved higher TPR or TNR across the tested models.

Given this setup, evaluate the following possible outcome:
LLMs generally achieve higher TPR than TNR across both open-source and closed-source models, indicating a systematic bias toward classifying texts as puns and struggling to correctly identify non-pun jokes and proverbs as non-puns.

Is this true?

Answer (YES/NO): YES